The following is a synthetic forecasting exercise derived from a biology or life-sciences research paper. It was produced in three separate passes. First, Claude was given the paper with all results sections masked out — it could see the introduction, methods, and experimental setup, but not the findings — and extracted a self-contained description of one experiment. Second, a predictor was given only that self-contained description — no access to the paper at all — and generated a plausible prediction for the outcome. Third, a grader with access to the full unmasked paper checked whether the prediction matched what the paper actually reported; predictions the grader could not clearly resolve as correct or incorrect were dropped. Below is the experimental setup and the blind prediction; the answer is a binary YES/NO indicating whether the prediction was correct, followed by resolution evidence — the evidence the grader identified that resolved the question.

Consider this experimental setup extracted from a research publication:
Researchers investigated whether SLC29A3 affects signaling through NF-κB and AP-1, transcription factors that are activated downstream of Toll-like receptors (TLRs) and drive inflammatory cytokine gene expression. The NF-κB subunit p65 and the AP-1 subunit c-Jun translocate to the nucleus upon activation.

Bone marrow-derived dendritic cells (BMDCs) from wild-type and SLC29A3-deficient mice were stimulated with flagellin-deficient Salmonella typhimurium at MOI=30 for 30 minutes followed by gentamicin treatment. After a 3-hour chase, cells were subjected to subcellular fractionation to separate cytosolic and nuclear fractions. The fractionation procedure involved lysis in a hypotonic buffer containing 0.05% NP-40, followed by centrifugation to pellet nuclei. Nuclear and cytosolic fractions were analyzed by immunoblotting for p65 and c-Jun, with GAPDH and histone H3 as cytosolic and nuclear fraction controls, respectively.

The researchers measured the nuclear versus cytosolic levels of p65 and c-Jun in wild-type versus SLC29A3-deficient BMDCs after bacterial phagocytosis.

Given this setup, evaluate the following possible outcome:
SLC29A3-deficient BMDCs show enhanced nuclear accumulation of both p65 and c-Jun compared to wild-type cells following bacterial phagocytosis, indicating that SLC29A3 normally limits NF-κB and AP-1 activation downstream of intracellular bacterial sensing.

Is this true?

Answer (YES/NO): NO